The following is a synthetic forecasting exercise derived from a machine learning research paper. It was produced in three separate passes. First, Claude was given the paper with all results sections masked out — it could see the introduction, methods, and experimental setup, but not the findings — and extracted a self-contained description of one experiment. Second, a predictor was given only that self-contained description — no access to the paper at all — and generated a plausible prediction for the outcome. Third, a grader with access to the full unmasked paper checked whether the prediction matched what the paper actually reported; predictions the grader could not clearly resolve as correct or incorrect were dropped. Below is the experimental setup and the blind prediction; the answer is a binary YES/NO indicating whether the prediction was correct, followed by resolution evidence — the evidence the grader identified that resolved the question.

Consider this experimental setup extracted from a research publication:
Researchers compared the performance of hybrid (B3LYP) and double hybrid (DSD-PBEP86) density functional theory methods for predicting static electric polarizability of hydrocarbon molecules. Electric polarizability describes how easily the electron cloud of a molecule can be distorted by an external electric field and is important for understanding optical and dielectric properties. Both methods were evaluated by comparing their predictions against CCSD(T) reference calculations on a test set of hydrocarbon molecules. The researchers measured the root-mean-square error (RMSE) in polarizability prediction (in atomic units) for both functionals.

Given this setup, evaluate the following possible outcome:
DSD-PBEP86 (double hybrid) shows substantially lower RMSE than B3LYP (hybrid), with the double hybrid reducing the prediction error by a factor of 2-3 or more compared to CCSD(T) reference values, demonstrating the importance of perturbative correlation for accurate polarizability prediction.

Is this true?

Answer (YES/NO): NO